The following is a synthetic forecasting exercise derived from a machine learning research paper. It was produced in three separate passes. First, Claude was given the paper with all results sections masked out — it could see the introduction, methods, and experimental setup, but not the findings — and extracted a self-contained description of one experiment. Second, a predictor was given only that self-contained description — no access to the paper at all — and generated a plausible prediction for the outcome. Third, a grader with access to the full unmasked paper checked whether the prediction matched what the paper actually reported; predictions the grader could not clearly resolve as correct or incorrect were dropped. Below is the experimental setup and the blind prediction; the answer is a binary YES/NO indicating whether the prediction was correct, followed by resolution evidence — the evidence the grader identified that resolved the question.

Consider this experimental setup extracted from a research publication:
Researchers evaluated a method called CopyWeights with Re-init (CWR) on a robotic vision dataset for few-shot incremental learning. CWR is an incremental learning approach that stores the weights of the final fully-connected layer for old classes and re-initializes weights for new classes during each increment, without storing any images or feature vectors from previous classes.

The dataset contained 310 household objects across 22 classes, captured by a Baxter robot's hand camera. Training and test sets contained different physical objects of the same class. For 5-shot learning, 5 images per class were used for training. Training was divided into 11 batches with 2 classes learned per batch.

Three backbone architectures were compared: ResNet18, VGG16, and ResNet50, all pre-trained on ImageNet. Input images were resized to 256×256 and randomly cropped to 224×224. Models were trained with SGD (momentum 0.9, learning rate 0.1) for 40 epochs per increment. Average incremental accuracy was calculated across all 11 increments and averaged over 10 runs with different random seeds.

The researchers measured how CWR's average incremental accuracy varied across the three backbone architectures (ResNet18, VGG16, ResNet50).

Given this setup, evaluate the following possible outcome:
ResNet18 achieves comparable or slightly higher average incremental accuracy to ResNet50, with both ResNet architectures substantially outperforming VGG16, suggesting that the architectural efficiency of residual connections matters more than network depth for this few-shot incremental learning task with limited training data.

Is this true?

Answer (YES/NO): NO